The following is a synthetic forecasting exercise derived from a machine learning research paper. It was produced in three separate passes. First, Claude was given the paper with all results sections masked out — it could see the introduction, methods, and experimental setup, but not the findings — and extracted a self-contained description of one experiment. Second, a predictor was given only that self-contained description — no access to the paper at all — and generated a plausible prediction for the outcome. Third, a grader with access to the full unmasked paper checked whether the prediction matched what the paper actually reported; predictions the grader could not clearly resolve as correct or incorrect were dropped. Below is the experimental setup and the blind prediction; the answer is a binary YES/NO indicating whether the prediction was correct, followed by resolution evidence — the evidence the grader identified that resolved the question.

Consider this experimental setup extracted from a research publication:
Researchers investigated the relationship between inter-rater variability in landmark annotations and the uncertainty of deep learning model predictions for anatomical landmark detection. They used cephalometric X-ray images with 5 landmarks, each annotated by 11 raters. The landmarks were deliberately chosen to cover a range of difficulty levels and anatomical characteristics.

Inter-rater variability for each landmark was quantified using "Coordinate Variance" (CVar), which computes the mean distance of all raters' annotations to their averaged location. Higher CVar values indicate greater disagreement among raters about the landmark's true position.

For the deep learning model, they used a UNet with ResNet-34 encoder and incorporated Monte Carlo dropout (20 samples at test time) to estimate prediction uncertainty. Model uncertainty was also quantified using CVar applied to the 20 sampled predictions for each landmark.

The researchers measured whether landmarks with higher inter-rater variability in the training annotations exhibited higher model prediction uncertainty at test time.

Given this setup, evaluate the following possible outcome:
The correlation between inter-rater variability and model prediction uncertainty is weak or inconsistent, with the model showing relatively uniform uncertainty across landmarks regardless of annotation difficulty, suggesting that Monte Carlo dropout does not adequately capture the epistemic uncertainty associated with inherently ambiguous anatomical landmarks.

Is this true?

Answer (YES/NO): NO